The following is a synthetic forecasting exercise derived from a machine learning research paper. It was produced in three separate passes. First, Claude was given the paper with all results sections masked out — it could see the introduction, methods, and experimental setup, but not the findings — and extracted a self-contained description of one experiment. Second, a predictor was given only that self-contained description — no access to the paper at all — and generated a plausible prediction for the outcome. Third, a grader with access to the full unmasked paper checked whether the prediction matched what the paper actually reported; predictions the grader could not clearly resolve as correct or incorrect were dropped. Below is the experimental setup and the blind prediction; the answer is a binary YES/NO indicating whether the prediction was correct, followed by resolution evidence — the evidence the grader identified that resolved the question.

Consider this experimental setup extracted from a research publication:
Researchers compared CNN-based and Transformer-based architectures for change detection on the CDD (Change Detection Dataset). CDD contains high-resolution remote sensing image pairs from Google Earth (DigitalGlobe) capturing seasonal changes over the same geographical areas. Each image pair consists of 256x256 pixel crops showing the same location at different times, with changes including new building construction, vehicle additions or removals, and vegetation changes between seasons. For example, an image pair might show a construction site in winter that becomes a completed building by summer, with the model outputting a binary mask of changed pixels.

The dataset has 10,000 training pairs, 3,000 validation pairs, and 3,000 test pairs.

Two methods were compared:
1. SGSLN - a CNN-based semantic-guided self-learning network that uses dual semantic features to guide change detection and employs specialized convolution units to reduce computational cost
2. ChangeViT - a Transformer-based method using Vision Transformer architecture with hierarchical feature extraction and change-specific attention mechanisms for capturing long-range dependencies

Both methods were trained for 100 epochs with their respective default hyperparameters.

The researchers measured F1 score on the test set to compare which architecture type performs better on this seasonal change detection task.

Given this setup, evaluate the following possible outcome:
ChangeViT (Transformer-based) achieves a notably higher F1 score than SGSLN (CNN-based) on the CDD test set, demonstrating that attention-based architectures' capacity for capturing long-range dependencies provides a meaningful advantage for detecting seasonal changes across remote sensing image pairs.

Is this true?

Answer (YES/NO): NO